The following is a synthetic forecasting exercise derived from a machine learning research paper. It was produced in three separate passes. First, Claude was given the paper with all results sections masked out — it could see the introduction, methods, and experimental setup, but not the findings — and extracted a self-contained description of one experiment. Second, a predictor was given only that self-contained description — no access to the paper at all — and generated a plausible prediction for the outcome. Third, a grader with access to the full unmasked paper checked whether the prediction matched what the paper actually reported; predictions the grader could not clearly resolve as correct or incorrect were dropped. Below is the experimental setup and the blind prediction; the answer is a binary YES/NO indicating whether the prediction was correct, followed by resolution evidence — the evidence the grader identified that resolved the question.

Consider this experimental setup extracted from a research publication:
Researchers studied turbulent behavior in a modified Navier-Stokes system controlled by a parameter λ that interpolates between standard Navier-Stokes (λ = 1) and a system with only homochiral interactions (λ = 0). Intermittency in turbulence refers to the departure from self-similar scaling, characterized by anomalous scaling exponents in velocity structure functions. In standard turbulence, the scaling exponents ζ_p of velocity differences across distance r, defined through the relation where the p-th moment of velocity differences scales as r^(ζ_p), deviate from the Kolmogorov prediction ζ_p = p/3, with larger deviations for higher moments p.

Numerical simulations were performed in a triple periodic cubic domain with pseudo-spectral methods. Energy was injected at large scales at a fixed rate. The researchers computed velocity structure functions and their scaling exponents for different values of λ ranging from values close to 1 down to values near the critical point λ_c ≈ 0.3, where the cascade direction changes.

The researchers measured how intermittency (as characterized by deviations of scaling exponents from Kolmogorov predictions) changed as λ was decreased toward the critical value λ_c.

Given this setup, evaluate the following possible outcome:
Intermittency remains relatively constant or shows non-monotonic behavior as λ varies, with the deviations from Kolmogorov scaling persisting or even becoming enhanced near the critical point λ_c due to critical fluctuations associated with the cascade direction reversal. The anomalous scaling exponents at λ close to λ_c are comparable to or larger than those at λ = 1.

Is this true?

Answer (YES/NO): NO